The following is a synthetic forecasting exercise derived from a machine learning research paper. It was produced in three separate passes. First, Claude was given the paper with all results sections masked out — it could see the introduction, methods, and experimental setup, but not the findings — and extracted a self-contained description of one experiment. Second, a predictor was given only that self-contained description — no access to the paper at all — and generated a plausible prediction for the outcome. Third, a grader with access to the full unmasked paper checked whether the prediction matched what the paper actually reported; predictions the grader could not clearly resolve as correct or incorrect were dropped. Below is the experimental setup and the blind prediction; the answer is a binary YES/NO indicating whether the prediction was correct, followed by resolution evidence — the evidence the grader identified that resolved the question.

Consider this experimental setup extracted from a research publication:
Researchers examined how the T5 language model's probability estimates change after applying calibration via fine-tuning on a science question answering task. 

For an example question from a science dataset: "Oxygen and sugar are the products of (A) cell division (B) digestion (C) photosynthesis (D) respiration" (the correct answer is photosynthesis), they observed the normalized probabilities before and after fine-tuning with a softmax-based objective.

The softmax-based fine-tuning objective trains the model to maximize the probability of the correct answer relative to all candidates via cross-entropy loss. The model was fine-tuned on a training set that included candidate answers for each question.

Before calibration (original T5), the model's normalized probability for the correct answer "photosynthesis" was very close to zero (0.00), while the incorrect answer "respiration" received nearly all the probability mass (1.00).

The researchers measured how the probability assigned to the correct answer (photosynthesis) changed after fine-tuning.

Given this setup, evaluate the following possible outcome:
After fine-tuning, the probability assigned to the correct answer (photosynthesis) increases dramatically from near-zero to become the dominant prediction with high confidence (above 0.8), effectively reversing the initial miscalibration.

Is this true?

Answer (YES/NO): YES